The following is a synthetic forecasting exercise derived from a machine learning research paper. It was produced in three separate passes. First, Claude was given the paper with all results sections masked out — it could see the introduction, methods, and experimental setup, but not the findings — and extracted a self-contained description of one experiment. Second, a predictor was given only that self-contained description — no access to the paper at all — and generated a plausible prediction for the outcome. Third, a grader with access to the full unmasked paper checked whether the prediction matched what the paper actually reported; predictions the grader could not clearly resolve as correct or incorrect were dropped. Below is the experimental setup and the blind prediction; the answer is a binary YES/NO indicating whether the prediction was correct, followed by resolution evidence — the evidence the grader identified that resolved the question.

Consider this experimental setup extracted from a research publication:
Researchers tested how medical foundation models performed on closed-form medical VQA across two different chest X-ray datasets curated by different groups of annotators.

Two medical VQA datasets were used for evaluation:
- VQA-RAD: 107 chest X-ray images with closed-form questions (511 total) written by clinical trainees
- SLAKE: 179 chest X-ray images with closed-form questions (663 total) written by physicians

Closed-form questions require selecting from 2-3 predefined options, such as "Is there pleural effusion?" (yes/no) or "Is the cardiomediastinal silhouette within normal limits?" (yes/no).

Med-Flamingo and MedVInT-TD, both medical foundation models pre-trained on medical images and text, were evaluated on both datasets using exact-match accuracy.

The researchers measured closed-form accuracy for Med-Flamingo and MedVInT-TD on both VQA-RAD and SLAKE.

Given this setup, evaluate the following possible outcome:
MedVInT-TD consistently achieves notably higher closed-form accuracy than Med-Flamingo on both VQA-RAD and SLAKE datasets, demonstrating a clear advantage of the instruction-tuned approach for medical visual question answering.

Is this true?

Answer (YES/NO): NO